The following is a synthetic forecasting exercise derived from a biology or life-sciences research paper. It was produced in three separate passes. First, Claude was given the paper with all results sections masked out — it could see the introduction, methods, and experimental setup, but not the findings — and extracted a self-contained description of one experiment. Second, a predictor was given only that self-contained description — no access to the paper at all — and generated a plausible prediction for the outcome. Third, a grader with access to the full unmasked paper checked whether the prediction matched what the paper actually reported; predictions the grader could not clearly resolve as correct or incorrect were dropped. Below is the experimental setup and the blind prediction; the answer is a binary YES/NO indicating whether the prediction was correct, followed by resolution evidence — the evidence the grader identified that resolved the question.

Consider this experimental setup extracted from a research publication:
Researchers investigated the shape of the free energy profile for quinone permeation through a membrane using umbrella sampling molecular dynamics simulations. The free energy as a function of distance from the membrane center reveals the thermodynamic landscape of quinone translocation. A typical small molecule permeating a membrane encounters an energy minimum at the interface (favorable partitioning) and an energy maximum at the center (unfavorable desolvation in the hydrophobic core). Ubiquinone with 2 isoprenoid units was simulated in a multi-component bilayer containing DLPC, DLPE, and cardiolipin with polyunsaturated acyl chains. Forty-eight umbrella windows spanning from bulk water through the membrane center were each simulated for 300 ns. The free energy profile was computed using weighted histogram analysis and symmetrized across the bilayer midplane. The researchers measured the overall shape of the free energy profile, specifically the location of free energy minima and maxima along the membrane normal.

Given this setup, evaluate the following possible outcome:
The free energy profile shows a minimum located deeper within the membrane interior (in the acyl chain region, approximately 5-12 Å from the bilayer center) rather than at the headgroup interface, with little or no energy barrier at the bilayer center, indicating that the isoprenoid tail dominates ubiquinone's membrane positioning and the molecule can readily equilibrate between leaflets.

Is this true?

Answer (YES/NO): NO